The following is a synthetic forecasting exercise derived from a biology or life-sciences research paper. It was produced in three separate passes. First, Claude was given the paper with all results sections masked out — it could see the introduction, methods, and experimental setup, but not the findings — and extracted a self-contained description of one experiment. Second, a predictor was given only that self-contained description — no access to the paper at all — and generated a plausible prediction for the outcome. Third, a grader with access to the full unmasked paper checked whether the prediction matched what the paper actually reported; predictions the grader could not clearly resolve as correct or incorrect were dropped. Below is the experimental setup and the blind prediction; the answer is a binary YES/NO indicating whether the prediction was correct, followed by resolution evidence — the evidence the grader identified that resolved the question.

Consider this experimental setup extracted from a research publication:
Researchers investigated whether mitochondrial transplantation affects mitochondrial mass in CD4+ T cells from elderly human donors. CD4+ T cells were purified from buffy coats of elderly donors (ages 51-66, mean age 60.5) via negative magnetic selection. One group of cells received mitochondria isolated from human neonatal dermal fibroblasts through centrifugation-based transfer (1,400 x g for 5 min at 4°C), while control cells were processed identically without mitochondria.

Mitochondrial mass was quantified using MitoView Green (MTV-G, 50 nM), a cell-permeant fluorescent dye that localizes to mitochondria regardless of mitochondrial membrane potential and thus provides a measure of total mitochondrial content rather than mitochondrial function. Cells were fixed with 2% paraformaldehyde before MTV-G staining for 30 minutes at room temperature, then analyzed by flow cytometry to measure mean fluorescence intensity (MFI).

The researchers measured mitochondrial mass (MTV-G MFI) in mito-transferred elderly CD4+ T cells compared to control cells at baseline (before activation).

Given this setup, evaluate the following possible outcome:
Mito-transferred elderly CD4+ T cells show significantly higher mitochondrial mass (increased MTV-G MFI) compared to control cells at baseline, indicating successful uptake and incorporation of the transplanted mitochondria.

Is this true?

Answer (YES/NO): YES